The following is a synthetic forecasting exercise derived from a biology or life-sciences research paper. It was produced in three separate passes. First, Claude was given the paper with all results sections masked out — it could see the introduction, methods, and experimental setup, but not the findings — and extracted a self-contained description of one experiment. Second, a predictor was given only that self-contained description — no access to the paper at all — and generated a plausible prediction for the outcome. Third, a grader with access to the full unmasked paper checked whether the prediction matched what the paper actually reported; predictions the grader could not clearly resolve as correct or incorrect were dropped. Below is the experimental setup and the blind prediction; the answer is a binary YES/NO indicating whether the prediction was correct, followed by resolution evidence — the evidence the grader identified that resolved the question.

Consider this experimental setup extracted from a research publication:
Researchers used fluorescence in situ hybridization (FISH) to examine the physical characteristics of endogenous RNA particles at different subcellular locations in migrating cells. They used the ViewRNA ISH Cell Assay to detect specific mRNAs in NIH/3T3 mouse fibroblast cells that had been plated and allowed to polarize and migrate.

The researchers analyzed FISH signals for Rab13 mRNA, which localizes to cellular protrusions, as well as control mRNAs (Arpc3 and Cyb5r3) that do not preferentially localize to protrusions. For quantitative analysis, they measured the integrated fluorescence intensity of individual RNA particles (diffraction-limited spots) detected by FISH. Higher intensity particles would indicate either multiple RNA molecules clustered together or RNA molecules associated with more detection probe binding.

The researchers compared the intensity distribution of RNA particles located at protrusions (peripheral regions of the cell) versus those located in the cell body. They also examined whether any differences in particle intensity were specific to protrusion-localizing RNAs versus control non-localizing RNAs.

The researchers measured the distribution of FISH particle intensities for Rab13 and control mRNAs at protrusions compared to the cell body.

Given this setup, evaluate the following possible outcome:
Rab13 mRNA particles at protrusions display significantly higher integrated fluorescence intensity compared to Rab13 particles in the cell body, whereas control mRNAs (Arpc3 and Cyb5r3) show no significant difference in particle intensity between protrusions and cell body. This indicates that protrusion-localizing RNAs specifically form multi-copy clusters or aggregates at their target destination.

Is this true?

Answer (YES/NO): YES